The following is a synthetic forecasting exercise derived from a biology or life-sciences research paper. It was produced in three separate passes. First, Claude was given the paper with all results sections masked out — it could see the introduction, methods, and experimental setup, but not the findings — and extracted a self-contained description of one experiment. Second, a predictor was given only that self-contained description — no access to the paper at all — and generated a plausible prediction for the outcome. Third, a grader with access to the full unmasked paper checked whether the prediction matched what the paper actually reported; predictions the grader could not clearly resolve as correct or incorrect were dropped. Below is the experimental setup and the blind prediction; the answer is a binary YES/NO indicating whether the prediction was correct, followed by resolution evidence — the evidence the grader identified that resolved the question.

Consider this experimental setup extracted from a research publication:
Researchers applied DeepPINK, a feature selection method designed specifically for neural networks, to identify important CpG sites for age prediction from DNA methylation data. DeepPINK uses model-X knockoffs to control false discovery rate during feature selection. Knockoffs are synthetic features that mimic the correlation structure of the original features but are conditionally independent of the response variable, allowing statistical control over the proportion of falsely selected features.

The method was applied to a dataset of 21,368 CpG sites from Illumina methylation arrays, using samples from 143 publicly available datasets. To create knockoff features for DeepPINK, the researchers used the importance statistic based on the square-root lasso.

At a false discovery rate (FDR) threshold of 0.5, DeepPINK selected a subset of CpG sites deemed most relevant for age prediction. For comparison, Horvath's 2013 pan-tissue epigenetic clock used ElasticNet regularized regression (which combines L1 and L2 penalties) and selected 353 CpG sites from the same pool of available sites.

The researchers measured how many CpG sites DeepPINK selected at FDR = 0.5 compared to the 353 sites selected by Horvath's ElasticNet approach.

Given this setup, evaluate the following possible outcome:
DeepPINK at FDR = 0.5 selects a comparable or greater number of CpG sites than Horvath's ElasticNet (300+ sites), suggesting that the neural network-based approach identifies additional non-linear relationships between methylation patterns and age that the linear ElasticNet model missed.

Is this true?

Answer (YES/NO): NO